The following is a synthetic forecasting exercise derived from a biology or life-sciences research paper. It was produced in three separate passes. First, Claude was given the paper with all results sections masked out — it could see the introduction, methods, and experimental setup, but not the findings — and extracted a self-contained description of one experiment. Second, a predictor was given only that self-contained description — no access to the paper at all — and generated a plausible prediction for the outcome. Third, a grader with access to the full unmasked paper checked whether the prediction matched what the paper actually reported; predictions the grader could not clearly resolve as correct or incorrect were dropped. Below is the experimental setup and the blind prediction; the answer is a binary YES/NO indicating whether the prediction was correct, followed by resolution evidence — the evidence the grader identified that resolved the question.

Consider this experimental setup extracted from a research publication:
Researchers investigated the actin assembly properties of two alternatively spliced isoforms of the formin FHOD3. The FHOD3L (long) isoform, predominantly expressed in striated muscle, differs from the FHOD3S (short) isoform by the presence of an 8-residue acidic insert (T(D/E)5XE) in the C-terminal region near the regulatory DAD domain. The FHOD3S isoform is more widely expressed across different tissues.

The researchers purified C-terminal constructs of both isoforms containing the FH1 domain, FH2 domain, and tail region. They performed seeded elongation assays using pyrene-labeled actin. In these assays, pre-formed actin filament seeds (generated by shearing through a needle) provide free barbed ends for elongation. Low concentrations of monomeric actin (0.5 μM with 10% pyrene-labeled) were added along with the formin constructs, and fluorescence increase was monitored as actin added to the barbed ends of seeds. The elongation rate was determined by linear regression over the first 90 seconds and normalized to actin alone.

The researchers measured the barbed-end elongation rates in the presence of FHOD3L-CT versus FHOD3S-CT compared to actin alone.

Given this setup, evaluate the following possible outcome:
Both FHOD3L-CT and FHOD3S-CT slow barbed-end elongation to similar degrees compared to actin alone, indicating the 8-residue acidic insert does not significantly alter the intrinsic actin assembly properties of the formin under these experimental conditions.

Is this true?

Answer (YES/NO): NO